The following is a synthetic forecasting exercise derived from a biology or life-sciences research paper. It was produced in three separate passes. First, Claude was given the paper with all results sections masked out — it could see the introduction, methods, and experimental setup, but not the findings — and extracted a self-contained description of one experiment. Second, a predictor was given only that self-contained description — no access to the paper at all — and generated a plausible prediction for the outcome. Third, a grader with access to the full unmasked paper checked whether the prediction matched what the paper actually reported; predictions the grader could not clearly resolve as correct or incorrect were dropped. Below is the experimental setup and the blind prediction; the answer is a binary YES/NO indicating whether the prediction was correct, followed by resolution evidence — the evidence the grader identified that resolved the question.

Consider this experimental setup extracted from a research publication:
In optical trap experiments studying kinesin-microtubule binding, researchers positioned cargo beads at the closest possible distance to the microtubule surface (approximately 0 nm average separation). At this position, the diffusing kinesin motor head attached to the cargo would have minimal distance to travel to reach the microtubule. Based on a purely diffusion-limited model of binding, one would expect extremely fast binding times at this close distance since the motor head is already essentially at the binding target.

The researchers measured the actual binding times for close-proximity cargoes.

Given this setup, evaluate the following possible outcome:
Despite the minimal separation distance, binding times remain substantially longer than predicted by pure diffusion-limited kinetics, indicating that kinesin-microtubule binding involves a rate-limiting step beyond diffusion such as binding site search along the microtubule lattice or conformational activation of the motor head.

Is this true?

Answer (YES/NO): NO